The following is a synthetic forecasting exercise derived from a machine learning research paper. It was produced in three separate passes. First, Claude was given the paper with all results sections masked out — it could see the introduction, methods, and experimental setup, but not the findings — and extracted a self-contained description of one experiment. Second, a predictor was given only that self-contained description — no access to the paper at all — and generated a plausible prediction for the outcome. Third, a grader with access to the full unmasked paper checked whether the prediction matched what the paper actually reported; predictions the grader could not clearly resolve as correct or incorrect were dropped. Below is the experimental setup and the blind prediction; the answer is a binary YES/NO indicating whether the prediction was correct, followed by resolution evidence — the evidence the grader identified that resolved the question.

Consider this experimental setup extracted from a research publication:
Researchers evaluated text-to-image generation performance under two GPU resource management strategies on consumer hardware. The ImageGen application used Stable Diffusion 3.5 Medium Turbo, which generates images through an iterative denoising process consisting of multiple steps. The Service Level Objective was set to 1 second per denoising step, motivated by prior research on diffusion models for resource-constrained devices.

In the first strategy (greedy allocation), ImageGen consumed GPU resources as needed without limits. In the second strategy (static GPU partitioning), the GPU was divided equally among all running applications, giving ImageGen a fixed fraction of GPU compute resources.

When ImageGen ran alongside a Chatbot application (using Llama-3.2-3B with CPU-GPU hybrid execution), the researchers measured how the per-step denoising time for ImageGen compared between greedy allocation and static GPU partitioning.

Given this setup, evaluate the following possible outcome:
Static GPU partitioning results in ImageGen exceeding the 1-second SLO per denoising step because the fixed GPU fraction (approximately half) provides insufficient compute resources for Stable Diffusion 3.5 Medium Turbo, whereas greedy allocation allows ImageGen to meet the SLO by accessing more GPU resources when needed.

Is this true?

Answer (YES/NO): NO